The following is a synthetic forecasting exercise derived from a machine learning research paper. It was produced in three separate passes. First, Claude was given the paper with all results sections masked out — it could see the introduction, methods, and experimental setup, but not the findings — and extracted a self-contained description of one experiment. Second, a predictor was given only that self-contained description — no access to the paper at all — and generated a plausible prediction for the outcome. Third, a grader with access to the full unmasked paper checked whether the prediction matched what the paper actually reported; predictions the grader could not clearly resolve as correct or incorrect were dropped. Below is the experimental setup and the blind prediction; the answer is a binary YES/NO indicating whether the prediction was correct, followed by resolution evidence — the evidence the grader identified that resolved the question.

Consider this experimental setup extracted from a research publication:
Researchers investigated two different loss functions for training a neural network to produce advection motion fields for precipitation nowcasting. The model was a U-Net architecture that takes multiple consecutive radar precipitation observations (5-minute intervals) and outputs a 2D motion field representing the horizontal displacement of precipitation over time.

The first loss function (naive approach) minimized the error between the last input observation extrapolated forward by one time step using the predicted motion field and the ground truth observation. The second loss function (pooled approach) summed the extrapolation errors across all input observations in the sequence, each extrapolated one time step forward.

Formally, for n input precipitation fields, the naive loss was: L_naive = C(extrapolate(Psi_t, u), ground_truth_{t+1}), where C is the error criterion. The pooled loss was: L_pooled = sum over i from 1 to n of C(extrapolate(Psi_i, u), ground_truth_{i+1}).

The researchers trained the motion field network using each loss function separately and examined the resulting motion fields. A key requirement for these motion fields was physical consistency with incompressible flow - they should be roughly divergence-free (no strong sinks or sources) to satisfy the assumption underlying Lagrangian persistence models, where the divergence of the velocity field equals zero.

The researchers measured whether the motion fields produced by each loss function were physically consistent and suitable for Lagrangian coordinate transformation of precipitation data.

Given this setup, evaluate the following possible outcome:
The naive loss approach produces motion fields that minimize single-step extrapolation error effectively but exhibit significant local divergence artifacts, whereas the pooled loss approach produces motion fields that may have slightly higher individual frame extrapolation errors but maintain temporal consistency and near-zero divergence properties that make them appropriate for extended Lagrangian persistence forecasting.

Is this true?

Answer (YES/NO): NO